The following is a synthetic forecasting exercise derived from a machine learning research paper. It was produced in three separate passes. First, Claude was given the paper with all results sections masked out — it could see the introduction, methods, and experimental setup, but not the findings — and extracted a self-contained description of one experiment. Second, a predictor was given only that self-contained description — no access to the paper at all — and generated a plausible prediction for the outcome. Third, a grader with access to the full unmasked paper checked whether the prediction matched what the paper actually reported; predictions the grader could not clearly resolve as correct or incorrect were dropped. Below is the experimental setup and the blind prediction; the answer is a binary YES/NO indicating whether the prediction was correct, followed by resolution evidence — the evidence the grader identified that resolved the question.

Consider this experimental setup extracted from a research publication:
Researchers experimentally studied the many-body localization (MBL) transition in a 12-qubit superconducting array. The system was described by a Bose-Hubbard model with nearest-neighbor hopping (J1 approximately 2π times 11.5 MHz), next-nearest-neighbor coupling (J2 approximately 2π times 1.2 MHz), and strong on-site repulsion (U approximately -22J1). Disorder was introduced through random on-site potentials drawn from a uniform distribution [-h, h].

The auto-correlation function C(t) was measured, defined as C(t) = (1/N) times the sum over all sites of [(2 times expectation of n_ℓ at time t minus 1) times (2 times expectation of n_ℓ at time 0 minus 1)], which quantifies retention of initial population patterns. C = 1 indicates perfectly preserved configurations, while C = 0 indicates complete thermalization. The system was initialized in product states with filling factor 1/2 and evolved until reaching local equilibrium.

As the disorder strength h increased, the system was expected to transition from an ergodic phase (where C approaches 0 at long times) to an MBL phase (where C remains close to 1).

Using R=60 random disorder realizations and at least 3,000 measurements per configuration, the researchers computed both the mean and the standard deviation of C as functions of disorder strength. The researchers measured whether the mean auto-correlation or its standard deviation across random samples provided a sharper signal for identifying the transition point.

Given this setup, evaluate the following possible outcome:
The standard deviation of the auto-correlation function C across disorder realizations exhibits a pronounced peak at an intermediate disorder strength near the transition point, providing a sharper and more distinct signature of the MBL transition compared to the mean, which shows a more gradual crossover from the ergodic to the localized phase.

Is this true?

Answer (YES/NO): YES